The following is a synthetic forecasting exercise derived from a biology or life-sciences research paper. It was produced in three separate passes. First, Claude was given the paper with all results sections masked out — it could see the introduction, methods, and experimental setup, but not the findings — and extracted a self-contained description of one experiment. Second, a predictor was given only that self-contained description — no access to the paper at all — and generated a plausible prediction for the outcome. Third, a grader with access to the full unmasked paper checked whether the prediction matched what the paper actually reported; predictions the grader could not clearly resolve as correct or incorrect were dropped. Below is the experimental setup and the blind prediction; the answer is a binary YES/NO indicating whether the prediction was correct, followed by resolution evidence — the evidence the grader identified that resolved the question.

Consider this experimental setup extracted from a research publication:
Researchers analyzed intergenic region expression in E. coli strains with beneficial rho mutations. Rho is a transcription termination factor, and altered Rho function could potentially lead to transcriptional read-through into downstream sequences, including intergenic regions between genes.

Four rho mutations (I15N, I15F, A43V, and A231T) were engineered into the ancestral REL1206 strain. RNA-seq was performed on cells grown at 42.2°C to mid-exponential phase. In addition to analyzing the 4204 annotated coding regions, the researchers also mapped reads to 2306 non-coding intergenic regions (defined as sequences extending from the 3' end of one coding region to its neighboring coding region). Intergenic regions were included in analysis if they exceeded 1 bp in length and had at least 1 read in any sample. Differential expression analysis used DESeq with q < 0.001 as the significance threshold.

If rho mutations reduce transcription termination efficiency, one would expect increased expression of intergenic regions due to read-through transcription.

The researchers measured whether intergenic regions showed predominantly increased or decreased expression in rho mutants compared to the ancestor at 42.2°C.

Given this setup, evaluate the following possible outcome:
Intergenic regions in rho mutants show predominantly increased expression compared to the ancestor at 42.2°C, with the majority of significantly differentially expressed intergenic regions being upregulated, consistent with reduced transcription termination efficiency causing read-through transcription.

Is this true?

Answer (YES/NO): NO